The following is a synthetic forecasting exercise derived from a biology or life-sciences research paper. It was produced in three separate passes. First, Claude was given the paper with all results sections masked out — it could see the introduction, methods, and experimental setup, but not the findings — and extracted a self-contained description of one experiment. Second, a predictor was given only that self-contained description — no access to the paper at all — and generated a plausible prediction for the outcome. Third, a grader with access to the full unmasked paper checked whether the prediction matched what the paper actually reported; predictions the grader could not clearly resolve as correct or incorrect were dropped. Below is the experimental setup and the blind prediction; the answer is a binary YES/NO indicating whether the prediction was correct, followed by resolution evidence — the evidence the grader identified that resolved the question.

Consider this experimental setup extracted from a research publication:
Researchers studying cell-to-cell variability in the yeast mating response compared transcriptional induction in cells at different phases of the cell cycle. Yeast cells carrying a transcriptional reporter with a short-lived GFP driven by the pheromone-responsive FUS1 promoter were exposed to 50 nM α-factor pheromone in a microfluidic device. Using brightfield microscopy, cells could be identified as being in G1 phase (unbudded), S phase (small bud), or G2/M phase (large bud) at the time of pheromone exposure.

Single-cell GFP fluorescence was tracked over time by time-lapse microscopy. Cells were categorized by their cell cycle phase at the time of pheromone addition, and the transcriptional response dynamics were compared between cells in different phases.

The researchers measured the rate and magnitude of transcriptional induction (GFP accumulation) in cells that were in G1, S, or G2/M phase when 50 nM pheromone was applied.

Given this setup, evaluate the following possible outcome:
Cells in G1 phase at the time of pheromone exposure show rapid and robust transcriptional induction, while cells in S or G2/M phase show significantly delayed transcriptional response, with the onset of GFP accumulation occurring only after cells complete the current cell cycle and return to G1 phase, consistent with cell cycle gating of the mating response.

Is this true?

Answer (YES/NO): NO